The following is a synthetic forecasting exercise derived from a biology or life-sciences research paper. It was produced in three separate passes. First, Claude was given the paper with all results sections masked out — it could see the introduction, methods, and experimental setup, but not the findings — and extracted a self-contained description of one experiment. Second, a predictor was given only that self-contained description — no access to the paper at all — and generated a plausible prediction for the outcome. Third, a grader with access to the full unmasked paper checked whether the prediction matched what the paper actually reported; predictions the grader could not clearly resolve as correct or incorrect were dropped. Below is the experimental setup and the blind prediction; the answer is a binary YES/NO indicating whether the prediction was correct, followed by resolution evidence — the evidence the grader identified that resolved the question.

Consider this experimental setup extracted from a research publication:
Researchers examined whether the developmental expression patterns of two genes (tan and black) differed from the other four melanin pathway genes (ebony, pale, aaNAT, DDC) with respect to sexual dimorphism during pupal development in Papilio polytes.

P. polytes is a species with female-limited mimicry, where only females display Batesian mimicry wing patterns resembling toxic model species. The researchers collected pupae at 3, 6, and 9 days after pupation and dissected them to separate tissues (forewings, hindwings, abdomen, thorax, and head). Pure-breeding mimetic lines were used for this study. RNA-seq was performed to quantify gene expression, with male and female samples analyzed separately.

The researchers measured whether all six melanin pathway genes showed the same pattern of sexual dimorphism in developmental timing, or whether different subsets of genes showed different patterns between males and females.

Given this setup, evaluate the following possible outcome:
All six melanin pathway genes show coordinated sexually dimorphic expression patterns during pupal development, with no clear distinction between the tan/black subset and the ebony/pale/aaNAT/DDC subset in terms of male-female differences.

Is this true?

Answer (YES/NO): NO